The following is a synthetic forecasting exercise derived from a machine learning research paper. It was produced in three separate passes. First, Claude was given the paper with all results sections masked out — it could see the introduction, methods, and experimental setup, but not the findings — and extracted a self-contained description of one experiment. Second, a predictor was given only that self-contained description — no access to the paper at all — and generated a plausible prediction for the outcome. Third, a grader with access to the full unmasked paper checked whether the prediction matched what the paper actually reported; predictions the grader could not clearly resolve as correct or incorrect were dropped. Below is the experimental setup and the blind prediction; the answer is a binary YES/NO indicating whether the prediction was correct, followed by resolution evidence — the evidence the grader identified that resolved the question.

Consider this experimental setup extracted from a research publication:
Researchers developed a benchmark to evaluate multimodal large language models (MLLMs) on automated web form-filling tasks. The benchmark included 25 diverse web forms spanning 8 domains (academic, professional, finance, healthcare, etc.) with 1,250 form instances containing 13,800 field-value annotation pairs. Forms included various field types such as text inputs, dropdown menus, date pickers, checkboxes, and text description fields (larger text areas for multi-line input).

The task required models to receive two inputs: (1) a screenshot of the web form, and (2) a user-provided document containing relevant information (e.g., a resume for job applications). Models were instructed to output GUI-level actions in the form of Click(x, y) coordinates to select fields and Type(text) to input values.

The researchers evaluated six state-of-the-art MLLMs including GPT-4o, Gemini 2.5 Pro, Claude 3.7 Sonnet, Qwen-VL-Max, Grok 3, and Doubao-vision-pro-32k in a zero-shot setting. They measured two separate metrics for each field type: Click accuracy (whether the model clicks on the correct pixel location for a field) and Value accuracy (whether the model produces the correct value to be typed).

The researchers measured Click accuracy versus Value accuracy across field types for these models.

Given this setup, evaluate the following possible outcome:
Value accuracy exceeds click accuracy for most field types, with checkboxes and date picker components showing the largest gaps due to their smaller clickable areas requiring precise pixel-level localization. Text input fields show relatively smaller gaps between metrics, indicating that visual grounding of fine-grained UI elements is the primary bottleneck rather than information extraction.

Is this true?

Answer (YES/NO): NO